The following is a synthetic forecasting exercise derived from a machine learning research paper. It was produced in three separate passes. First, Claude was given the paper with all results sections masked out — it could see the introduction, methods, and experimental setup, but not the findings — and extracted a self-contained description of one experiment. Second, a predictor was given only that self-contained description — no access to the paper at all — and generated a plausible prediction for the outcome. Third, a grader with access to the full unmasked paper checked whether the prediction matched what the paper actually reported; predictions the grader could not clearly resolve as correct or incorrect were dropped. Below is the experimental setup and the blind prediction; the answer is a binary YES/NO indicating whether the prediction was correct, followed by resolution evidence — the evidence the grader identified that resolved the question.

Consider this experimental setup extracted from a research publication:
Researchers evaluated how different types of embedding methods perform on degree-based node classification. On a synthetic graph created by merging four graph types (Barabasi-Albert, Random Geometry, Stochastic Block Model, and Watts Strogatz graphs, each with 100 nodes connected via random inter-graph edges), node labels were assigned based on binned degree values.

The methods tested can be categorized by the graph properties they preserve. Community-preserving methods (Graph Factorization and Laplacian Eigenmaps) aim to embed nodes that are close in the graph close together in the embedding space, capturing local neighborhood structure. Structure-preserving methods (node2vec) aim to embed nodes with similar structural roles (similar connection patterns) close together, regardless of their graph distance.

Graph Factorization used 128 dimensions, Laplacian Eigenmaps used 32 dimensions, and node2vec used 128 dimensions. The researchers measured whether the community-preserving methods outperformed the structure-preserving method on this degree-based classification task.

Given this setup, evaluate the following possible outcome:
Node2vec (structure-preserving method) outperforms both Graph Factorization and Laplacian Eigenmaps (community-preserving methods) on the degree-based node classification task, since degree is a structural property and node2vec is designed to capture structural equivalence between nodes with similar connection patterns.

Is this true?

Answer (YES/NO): YES